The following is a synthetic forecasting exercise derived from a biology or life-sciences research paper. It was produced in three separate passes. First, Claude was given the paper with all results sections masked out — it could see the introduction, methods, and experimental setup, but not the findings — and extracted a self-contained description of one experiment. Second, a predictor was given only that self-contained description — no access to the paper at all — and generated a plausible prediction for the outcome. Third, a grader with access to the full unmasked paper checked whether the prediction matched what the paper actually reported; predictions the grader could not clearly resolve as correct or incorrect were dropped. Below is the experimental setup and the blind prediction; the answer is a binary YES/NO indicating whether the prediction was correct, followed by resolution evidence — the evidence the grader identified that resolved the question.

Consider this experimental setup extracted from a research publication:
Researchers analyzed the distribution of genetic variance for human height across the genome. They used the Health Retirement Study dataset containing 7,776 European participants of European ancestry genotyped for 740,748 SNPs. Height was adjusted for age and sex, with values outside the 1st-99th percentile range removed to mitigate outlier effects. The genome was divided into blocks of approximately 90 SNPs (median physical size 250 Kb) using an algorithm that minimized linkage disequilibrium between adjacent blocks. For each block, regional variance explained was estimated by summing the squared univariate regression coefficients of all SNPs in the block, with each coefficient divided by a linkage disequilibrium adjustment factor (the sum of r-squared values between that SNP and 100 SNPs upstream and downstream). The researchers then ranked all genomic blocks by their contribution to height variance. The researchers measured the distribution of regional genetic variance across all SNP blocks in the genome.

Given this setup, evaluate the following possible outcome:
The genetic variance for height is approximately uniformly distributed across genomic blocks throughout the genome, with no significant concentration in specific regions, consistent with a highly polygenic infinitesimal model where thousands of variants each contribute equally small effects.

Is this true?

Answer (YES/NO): NO